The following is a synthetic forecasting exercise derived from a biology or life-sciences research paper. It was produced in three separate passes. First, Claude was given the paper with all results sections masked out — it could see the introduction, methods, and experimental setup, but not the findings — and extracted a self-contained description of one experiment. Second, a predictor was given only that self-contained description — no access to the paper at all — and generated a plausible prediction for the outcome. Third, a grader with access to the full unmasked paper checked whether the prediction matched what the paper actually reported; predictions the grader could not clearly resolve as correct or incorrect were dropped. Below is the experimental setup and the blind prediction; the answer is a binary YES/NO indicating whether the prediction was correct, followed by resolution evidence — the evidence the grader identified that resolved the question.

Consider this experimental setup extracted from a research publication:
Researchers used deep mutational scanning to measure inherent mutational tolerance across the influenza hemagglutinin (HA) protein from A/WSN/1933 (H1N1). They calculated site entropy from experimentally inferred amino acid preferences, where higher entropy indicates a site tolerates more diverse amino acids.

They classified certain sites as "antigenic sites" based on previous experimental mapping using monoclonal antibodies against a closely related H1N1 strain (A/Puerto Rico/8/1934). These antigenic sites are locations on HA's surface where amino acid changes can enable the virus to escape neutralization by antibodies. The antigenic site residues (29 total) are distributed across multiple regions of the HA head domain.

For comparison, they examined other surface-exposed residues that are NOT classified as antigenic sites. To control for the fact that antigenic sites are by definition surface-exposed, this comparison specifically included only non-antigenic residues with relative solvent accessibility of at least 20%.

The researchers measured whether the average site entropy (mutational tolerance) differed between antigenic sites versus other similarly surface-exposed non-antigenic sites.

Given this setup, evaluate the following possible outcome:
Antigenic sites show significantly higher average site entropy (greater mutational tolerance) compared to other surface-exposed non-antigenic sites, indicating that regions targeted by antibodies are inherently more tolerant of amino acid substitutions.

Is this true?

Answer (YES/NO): YES